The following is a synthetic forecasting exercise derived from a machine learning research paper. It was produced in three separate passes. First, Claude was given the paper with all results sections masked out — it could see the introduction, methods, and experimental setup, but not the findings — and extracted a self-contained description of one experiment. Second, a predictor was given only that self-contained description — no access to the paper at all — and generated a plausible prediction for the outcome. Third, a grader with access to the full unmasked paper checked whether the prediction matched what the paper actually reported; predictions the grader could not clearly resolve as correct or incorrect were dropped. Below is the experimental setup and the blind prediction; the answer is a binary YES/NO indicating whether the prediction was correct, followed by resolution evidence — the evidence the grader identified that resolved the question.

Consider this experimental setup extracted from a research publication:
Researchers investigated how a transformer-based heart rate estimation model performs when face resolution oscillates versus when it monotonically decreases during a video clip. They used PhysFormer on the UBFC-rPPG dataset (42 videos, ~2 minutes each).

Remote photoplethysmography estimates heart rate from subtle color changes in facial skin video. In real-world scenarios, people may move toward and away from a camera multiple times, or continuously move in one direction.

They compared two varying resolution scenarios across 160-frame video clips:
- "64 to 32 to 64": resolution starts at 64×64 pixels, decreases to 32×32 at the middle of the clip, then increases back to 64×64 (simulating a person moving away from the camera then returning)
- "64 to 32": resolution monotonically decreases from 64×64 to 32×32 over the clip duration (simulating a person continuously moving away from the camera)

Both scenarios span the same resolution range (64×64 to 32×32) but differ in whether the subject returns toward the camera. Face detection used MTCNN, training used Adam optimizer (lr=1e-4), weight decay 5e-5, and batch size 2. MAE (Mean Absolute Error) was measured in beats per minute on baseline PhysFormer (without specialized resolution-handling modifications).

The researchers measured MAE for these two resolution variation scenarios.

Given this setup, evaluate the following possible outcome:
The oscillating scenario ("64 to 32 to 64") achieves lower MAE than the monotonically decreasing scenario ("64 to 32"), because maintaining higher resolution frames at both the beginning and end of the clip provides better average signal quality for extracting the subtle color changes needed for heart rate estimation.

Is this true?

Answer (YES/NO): YES